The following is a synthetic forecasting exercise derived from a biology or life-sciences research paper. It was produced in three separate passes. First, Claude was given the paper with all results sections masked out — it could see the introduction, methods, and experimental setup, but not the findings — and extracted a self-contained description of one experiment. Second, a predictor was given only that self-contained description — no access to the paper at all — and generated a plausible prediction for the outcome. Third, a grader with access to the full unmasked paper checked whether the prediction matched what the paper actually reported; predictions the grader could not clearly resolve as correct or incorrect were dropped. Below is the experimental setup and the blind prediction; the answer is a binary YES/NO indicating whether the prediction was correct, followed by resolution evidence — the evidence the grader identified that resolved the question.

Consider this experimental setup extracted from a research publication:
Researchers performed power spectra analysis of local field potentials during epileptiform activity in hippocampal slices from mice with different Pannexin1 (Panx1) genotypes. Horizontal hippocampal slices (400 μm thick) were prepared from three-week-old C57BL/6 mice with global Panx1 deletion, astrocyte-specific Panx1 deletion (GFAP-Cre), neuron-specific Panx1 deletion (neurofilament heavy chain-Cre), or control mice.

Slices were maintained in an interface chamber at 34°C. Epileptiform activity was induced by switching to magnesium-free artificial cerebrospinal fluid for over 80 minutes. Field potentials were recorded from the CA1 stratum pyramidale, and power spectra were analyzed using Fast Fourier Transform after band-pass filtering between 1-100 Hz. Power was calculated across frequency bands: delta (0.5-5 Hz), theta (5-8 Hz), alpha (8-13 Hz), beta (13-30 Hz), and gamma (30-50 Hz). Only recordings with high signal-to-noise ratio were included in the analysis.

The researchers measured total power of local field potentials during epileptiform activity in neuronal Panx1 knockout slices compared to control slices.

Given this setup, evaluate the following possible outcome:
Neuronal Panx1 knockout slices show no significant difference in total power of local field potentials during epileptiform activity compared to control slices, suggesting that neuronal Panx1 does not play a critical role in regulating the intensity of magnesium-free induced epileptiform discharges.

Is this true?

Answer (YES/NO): YES